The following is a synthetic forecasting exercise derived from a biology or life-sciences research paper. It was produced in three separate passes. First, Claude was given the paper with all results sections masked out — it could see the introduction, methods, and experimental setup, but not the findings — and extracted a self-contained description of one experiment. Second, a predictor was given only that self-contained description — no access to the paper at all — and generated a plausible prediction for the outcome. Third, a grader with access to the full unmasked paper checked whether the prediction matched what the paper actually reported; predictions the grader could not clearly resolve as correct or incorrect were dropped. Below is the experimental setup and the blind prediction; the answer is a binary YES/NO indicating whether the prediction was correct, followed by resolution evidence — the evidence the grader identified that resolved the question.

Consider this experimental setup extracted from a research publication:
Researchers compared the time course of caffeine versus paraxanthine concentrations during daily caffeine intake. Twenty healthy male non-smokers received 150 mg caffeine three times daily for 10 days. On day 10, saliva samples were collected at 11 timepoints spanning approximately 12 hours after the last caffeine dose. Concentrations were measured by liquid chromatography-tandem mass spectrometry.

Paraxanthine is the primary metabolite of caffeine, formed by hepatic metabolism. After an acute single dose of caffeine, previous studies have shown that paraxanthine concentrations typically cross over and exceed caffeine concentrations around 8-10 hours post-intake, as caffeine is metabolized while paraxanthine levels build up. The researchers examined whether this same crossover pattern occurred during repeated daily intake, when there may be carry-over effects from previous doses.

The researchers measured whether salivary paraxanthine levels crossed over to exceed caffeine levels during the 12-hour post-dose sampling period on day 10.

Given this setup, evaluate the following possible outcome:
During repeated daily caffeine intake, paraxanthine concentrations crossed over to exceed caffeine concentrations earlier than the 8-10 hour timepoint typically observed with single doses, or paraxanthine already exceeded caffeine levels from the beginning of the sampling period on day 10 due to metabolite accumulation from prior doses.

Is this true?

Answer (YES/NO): YES